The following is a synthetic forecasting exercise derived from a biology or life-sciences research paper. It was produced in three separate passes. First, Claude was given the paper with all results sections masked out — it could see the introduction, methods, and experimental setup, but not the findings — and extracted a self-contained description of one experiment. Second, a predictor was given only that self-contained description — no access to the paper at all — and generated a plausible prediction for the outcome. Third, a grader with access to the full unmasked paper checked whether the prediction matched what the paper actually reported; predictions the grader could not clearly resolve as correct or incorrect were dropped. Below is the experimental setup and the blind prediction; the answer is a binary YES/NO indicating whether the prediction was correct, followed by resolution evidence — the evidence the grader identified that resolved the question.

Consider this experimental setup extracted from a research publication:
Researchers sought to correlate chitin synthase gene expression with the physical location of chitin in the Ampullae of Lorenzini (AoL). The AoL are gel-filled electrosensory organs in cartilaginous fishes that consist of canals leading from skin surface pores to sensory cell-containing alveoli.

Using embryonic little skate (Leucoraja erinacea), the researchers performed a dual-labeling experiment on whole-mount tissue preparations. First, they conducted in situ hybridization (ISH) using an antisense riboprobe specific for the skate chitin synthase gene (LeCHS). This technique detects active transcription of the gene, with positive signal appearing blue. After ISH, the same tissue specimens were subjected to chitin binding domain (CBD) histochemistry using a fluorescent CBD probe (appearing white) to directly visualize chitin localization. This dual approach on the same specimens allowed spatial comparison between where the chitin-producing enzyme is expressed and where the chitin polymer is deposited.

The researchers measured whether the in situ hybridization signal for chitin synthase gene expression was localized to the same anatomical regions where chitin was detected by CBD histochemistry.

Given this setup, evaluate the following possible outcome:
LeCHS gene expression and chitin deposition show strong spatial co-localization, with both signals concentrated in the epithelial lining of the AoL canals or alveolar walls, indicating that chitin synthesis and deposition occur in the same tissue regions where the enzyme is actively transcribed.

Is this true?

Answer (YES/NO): NO